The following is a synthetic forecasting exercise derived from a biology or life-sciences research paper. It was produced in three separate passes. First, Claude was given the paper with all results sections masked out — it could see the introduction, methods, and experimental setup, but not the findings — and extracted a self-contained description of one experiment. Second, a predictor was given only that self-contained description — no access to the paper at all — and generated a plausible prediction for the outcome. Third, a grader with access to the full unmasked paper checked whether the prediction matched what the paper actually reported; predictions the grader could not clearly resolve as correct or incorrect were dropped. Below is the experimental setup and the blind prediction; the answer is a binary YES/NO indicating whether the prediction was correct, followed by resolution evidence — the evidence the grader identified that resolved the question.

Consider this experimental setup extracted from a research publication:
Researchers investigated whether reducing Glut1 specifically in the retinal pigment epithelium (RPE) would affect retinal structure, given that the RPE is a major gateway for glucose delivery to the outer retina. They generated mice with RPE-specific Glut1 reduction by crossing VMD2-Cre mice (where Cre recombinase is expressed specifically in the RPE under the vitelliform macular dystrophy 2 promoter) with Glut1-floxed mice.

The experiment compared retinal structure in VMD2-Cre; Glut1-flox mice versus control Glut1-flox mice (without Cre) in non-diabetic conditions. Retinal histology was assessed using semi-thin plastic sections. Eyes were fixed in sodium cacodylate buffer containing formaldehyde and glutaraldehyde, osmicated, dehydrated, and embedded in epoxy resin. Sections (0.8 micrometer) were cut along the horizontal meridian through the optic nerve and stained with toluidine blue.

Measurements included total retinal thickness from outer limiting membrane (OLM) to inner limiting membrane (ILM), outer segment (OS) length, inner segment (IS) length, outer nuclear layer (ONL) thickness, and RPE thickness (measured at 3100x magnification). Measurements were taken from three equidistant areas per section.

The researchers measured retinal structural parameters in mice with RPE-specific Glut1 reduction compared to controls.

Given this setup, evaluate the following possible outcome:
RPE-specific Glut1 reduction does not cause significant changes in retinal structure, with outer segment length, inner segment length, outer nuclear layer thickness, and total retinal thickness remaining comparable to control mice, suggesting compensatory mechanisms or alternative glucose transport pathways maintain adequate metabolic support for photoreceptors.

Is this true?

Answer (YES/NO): NO